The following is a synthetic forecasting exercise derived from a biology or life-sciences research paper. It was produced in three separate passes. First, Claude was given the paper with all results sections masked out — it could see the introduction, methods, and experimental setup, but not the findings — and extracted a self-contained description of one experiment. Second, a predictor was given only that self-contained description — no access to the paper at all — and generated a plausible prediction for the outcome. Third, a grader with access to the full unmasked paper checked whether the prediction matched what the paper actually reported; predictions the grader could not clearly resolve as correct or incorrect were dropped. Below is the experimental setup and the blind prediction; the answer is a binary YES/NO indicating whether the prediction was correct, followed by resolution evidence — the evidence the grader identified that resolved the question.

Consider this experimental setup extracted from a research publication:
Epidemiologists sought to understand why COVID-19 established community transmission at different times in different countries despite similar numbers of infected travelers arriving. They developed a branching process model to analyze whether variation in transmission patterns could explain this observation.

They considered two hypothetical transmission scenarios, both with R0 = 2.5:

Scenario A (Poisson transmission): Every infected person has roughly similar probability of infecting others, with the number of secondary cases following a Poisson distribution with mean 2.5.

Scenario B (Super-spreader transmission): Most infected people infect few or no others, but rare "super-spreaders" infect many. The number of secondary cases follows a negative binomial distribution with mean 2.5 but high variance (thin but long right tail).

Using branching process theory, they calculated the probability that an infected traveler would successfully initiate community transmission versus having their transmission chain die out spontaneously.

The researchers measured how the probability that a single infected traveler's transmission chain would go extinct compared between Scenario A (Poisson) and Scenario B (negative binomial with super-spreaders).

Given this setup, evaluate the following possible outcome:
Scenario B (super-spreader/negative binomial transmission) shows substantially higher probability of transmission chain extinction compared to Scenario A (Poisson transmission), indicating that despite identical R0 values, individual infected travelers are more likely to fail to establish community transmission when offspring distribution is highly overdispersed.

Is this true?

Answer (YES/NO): YES